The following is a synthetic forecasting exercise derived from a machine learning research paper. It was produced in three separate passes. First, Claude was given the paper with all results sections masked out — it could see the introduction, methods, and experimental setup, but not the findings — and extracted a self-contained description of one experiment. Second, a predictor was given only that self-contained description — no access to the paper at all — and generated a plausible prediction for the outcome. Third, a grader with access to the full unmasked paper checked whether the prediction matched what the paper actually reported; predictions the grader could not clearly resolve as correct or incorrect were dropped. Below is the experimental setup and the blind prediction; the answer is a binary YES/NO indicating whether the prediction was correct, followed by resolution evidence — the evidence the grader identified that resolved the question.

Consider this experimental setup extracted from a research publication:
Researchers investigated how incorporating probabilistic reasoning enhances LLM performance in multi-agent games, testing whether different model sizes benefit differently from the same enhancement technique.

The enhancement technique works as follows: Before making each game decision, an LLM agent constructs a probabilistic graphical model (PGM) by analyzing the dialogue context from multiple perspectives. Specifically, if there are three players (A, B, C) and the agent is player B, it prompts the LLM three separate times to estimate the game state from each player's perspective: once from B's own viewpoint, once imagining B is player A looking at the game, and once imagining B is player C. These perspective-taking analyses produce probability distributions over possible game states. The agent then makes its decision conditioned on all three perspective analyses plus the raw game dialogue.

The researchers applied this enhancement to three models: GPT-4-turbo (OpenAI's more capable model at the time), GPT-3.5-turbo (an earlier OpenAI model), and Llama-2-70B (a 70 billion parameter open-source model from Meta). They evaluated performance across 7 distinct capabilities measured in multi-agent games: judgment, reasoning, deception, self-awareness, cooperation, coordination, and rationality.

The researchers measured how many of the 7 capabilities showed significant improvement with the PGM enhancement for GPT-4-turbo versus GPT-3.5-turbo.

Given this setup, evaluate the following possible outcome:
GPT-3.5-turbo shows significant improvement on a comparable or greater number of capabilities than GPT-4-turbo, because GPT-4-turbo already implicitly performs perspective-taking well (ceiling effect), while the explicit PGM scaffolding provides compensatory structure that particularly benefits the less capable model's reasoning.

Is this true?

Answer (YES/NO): YES